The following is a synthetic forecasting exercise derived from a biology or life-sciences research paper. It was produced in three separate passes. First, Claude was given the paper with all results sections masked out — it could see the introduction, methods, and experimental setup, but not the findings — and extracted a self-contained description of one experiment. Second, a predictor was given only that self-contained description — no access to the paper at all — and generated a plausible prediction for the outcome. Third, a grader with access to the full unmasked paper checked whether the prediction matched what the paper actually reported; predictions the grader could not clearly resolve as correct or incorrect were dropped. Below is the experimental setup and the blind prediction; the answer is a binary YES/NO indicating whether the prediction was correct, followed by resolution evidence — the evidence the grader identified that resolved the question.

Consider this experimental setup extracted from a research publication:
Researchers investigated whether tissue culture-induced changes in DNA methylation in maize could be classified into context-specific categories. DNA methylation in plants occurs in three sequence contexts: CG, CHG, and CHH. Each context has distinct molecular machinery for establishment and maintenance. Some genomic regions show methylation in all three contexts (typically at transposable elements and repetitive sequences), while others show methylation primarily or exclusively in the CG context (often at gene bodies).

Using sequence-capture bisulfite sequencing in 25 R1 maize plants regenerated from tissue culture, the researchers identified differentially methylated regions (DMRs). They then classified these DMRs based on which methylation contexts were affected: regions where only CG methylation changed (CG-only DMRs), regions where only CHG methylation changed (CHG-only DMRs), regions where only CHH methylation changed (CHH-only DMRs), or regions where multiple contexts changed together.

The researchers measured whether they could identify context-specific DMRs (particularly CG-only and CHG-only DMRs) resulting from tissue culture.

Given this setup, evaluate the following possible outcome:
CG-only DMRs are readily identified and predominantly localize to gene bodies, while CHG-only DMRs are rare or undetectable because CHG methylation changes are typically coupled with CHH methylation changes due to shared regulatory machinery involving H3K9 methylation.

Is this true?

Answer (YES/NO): NO